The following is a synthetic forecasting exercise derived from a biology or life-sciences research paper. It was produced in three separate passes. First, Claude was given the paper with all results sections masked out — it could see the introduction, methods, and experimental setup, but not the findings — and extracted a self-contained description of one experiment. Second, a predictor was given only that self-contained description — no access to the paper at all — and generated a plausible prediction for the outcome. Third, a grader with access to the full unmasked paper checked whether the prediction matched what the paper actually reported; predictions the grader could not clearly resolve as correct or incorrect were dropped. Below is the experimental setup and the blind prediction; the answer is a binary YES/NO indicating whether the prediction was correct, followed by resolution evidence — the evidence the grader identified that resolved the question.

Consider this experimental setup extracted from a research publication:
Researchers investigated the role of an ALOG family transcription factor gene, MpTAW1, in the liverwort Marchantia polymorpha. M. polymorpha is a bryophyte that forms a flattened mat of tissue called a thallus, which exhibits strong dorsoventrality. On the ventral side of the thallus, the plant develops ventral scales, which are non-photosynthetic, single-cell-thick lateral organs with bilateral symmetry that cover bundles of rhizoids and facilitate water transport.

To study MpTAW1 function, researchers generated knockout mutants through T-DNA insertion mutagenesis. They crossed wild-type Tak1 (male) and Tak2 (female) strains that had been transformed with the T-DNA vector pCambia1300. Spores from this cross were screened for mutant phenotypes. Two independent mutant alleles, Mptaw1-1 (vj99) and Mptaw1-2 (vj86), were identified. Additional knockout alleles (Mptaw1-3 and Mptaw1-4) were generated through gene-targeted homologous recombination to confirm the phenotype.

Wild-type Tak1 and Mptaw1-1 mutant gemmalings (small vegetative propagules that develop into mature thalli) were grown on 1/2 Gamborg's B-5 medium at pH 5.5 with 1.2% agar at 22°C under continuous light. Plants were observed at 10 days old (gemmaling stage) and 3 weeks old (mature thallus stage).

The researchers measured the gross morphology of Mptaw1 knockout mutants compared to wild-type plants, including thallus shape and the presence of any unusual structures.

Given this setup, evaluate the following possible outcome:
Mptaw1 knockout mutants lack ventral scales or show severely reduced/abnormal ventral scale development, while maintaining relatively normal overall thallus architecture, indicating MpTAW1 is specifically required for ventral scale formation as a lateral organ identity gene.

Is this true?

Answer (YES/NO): NO